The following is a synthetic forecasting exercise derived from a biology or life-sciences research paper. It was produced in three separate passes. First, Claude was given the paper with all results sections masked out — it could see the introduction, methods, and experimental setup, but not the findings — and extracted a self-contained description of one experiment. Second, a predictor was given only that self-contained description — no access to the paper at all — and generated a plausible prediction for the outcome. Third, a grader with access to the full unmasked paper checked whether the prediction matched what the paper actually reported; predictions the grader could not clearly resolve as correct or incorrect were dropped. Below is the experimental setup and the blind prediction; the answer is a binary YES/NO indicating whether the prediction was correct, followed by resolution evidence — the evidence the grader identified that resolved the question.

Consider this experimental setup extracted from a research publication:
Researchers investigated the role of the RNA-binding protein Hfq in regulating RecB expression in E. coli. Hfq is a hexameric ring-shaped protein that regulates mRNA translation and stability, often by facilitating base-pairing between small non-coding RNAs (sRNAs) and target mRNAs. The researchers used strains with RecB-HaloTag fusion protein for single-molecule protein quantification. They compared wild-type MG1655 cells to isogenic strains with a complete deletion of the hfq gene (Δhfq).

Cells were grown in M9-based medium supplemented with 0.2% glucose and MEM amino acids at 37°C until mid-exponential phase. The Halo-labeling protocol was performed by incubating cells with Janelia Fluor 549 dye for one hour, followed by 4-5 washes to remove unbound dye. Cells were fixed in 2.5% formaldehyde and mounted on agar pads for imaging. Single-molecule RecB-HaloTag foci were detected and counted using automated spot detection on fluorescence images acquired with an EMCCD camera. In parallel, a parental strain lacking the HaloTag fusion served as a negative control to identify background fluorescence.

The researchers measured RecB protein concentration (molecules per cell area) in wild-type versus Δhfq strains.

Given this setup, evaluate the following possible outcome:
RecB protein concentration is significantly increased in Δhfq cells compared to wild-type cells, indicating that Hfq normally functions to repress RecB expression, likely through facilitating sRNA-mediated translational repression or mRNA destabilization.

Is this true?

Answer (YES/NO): YES